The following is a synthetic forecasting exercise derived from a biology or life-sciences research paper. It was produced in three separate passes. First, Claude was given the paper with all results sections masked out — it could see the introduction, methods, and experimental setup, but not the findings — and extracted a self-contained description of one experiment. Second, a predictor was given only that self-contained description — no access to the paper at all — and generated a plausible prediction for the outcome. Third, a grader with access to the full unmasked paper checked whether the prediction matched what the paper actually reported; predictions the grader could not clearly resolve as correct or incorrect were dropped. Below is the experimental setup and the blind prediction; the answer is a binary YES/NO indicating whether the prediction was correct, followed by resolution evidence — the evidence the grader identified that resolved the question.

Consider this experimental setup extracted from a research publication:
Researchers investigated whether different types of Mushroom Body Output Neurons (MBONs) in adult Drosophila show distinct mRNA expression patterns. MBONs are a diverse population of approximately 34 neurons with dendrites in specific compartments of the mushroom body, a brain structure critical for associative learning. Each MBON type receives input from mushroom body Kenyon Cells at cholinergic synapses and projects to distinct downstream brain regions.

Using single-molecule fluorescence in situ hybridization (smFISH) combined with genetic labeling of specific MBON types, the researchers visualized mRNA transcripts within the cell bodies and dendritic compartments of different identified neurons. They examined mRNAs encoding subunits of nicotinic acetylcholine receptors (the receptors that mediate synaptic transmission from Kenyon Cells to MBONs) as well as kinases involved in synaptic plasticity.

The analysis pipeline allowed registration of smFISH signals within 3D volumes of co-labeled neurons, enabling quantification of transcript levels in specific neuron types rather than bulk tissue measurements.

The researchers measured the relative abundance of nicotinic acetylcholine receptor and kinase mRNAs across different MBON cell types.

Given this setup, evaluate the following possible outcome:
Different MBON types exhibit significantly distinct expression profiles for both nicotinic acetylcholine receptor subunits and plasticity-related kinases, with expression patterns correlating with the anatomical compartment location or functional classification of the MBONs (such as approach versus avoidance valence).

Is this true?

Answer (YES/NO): NO